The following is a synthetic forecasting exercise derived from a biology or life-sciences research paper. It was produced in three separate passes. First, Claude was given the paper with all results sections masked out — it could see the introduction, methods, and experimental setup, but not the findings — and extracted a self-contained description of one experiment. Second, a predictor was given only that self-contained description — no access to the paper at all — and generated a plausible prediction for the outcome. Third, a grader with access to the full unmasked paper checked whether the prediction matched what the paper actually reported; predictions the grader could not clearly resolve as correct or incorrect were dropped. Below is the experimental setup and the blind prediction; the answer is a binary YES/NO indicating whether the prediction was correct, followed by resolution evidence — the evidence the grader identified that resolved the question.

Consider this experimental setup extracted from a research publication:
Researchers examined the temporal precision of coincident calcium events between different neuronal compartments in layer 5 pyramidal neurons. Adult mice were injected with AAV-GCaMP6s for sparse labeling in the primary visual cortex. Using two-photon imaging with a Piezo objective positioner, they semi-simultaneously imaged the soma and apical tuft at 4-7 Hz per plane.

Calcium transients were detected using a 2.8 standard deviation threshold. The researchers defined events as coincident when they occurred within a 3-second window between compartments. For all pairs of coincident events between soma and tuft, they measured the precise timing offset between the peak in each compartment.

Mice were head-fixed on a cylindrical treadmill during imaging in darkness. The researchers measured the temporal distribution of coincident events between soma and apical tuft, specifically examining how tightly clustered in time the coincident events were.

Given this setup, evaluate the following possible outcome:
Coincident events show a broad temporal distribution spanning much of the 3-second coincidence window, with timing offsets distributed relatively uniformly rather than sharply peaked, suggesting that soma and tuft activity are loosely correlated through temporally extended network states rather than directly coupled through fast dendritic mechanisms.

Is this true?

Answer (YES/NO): NO